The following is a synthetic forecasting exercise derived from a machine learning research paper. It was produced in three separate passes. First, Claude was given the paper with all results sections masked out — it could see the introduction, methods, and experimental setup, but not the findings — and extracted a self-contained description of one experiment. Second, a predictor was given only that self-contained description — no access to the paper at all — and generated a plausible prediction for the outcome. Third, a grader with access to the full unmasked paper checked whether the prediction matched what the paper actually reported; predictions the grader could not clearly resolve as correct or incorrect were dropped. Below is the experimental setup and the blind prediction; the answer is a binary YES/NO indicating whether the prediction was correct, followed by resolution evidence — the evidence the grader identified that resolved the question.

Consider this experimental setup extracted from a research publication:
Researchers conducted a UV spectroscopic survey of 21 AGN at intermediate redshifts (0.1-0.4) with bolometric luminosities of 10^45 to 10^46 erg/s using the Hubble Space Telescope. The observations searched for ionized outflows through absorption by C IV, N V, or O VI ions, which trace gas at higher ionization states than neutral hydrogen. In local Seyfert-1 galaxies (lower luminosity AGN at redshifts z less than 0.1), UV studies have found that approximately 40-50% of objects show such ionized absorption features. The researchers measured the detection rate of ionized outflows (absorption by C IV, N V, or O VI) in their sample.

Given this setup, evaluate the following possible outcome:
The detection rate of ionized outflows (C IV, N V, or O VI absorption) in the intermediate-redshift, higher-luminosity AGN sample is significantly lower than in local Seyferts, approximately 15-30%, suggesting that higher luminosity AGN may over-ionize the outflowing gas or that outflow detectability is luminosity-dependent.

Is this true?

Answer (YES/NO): NO